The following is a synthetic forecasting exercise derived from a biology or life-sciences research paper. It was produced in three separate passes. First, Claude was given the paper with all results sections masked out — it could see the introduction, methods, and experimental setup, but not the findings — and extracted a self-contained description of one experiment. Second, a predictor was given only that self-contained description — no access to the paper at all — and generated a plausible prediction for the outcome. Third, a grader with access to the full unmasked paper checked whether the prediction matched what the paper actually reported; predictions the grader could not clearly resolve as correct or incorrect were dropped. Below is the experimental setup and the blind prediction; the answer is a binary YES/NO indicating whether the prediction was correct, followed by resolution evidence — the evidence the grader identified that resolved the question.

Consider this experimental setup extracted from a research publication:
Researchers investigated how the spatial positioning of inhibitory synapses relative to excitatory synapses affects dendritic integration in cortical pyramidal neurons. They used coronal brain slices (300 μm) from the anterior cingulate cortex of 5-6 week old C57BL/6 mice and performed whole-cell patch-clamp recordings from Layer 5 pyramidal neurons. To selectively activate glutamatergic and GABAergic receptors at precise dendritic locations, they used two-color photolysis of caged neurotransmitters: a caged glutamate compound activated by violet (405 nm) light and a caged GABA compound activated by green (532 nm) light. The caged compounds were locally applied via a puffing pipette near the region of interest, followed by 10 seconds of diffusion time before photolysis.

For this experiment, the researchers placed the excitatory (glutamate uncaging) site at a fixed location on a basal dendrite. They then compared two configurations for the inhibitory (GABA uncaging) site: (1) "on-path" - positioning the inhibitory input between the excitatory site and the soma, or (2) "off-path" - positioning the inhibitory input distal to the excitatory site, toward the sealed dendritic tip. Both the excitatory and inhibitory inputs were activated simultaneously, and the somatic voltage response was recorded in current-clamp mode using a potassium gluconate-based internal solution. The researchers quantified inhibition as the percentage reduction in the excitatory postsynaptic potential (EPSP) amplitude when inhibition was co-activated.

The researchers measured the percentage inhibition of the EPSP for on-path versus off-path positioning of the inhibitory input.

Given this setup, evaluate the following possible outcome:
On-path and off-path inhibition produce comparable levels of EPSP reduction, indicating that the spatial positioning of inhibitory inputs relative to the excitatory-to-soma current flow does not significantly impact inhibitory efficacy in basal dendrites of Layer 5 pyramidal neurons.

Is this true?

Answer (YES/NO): NO